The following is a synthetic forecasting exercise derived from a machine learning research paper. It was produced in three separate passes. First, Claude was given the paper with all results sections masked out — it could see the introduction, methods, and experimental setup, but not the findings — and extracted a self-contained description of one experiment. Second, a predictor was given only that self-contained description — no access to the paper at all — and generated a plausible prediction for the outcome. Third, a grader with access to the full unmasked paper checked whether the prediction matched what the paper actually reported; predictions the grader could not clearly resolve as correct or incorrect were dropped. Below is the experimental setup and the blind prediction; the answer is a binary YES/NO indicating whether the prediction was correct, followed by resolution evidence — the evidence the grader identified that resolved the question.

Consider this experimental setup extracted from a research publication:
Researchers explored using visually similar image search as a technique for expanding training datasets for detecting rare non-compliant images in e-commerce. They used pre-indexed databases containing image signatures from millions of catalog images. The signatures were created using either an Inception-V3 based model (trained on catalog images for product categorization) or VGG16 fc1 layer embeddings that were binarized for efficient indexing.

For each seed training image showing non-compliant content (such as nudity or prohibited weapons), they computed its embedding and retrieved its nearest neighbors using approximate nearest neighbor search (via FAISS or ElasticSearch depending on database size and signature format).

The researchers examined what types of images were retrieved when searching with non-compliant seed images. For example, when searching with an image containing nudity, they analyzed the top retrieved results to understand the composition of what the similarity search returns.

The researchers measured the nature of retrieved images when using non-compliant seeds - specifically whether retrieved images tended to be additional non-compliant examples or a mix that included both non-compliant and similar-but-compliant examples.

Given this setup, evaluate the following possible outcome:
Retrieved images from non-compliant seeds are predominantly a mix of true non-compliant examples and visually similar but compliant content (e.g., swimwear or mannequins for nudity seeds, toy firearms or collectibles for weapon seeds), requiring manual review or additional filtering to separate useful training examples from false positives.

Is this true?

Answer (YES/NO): YES